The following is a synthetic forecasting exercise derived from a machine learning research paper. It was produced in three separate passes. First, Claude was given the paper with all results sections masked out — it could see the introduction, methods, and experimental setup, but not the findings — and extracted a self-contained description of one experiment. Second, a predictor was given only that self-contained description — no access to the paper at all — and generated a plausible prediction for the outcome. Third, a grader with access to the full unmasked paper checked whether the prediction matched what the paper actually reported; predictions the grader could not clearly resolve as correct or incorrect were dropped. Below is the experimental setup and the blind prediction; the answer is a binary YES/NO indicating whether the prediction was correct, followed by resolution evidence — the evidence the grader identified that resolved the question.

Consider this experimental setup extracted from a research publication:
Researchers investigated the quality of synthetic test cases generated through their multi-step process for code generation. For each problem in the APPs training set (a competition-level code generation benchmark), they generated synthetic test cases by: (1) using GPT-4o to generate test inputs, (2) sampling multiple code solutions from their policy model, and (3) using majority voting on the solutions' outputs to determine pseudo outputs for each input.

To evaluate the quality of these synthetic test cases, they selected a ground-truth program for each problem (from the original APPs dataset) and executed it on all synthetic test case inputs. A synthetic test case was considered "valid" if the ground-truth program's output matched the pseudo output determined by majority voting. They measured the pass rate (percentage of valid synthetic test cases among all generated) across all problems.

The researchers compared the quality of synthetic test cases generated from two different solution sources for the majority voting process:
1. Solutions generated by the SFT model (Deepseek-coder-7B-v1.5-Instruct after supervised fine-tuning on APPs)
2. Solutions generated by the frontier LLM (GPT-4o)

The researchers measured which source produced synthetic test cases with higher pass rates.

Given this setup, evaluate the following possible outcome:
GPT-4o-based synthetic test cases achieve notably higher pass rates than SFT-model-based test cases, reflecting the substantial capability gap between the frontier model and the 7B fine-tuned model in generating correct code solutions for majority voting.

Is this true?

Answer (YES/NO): YES